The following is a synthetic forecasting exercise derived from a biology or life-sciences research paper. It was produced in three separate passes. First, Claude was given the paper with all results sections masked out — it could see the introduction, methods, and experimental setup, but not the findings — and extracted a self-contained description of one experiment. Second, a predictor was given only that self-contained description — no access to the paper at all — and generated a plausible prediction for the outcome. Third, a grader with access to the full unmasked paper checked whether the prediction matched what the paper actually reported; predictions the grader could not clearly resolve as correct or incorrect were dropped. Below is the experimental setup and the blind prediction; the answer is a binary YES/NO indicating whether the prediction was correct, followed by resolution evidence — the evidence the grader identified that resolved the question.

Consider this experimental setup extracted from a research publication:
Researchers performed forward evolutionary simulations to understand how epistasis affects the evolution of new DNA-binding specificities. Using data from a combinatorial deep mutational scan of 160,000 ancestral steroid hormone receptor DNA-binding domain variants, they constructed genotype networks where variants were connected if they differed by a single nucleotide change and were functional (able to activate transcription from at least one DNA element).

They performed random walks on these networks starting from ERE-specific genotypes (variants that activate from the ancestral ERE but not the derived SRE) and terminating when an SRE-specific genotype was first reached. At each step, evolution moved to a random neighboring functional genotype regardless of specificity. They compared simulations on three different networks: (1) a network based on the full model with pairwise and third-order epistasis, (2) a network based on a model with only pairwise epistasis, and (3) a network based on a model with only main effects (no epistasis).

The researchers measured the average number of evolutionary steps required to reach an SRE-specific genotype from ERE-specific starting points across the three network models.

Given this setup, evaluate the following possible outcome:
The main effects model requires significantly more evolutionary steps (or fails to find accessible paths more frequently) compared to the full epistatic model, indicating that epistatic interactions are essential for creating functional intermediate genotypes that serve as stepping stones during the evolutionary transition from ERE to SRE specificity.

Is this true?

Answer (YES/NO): YES